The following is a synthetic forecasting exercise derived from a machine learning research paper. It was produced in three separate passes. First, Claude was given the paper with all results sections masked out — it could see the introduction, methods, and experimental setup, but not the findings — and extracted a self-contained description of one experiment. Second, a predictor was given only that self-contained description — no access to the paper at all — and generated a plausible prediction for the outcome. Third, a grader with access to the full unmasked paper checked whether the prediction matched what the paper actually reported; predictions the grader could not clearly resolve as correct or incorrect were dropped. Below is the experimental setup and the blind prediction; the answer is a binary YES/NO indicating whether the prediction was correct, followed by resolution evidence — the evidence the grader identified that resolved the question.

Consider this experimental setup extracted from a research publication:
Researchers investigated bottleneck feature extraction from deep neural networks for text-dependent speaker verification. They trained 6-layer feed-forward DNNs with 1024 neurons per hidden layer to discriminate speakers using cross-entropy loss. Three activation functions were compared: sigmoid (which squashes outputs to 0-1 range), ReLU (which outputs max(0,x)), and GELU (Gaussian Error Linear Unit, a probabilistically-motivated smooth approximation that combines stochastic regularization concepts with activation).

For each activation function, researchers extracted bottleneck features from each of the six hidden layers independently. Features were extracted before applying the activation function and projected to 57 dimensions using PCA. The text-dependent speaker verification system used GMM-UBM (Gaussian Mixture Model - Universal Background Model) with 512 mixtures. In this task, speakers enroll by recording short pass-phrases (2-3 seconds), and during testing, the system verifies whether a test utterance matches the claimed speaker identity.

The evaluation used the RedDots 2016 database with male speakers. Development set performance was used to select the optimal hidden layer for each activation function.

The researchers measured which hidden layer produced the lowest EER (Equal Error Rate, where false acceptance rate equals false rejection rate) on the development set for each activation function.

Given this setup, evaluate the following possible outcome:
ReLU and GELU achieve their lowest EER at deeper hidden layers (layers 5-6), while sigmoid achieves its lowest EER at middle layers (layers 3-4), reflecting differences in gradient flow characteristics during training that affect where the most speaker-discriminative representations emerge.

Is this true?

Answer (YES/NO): NO